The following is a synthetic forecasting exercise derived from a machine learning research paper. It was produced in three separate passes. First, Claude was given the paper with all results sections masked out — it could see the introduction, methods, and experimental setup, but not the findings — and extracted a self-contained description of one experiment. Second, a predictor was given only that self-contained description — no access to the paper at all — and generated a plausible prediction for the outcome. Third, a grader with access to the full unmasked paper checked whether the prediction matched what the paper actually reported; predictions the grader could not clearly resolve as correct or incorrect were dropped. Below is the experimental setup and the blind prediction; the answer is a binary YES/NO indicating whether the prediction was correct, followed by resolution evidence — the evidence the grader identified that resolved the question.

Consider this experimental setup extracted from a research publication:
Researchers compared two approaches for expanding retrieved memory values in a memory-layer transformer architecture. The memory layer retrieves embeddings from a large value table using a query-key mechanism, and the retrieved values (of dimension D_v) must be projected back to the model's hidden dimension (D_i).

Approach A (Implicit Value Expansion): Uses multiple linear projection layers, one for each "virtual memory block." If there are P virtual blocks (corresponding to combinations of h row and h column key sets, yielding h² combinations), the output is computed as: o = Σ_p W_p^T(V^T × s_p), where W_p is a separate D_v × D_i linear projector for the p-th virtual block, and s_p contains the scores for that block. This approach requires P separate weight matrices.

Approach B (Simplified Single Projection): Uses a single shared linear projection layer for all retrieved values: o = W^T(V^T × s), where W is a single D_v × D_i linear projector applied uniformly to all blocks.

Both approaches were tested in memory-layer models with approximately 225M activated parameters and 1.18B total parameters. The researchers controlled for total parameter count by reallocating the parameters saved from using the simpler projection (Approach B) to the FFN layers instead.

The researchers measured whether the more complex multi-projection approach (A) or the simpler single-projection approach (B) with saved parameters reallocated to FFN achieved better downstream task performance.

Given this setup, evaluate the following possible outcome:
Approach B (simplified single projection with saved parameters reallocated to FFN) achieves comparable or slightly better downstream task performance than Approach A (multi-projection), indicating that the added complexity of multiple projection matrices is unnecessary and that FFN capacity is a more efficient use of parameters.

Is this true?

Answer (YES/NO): YES